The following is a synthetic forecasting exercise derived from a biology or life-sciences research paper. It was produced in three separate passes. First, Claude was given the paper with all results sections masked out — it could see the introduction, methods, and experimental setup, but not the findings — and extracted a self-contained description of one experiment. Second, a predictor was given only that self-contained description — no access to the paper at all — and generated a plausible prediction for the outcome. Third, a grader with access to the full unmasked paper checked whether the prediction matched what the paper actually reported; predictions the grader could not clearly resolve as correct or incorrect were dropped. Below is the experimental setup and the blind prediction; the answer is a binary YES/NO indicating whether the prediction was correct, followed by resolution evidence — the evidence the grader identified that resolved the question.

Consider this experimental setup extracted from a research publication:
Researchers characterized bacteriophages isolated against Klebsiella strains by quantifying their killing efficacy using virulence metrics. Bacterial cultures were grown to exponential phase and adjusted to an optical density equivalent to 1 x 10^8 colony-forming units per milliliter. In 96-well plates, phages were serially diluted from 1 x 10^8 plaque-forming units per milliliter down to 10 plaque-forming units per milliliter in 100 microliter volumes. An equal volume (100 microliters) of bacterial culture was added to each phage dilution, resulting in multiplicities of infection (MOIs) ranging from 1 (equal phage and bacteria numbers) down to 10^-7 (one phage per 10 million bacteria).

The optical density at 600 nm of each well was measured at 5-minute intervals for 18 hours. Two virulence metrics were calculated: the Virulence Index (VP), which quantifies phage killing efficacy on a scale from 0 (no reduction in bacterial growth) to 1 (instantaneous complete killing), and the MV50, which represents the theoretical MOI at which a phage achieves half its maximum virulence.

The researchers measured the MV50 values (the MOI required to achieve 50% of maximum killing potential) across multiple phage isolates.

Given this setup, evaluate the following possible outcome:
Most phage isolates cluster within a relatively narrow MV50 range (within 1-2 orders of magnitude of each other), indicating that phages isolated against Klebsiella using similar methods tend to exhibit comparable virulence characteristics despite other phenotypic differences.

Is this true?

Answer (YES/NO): NO